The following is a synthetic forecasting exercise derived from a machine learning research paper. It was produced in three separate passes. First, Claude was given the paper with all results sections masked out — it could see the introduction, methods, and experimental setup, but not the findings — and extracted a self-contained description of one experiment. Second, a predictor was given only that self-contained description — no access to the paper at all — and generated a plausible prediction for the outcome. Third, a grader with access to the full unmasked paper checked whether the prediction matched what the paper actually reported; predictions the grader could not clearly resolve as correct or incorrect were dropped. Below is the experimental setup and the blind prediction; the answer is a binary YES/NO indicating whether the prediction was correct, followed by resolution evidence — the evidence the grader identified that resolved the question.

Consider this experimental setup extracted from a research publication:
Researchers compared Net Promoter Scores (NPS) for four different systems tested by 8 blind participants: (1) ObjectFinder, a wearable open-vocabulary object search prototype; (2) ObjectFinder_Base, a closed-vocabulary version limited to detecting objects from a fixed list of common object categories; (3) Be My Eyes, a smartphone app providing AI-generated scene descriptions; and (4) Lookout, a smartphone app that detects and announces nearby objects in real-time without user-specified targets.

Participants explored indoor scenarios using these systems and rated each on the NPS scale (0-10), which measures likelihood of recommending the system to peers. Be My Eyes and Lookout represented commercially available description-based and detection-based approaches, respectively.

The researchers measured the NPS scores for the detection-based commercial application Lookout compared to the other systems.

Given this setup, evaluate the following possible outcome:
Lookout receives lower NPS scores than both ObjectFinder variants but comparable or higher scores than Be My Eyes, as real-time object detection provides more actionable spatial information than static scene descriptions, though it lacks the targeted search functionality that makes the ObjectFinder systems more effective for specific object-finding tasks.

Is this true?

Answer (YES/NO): NO